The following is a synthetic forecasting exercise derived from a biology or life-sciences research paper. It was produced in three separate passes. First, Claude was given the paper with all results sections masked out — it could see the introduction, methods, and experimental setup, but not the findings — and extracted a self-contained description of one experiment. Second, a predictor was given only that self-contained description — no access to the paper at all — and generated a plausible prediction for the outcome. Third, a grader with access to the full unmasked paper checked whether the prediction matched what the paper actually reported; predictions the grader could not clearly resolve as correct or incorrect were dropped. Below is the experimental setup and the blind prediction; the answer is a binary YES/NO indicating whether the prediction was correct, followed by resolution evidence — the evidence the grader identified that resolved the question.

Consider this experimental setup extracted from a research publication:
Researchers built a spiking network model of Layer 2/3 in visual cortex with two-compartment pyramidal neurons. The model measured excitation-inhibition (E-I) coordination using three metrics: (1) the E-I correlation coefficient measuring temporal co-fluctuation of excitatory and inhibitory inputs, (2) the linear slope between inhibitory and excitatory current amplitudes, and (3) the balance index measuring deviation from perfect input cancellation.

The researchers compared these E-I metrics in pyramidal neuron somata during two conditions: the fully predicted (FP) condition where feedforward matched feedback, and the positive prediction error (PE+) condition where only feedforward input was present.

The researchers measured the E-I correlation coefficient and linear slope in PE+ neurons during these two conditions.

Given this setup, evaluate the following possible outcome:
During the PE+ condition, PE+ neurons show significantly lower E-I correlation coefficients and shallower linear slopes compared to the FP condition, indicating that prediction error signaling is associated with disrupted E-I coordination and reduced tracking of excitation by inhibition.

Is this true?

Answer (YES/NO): NO